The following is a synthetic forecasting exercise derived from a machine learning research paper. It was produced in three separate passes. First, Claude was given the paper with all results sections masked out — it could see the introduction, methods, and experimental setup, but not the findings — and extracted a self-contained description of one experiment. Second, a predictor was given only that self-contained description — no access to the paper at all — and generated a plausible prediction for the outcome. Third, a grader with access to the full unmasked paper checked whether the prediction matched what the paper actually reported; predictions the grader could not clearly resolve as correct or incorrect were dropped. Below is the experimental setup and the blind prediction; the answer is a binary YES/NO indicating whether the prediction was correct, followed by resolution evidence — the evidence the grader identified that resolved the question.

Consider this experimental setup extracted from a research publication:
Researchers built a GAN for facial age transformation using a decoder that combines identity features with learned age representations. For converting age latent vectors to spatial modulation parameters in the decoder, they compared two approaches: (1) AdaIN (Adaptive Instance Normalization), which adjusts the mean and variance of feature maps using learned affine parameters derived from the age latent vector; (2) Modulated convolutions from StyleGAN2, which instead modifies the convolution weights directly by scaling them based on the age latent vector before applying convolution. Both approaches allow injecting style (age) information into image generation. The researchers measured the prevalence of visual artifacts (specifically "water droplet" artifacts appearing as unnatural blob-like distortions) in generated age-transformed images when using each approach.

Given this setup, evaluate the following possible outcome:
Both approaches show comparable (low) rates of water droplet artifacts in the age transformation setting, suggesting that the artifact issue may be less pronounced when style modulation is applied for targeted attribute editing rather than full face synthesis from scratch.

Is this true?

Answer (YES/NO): NO